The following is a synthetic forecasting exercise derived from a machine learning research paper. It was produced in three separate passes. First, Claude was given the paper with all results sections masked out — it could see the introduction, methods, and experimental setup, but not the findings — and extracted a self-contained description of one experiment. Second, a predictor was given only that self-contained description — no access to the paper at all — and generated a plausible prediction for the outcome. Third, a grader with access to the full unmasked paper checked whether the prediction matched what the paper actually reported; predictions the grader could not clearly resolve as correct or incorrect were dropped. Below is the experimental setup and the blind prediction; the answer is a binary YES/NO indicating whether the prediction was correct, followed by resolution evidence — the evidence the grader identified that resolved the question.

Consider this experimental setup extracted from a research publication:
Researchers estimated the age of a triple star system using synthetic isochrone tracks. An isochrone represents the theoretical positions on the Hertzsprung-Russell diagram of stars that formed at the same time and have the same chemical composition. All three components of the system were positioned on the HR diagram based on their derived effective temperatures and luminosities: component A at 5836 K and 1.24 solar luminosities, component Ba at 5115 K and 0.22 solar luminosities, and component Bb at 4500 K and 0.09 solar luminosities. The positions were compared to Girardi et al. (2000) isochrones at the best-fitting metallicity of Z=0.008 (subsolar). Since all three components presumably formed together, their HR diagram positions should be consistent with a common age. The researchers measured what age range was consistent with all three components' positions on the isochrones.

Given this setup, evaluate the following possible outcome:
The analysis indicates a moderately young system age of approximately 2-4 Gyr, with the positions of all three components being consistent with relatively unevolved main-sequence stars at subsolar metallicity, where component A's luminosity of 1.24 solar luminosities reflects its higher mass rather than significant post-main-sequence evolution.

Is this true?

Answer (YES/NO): NO